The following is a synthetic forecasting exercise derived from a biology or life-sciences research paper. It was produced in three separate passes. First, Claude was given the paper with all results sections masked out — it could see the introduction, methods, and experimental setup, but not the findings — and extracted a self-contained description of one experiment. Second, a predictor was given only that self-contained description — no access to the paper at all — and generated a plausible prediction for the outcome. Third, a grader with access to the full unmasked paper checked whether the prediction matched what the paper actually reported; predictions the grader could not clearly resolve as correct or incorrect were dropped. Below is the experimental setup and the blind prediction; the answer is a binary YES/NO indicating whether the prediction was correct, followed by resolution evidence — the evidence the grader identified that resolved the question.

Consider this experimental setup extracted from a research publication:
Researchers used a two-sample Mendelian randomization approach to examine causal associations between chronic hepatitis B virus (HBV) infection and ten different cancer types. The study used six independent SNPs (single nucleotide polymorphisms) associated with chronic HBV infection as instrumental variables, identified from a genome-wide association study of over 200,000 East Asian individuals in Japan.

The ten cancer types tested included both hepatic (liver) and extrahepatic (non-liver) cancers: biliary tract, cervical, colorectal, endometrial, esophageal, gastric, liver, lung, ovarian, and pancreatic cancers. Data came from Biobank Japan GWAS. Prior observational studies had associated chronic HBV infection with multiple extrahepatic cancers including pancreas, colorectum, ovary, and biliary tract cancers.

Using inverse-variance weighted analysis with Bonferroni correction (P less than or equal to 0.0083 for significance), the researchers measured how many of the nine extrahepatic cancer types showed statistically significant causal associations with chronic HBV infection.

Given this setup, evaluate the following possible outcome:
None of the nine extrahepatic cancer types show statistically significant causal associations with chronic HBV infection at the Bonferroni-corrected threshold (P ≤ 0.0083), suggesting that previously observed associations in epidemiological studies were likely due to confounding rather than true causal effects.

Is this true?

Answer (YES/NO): NO